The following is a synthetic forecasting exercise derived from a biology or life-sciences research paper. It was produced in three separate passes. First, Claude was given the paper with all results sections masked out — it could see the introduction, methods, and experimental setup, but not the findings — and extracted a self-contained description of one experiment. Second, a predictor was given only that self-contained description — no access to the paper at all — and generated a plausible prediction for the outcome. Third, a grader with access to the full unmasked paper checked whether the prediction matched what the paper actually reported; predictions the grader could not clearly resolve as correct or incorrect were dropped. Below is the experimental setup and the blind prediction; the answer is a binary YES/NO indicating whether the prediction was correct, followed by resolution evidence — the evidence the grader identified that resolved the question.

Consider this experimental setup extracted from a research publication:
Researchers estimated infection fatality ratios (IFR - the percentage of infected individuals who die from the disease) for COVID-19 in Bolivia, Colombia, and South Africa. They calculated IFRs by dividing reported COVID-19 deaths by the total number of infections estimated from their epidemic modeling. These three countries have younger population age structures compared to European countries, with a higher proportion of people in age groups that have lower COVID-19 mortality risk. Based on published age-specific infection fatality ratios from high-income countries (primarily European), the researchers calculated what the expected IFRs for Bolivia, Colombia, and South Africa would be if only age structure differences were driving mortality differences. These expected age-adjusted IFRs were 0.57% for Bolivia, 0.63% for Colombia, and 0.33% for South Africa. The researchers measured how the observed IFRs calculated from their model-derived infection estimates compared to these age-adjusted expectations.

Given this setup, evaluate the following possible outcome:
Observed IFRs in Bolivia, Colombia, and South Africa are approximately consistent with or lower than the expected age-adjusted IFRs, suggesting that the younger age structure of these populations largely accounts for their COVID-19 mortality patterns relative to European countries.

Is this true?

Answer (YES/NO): NO